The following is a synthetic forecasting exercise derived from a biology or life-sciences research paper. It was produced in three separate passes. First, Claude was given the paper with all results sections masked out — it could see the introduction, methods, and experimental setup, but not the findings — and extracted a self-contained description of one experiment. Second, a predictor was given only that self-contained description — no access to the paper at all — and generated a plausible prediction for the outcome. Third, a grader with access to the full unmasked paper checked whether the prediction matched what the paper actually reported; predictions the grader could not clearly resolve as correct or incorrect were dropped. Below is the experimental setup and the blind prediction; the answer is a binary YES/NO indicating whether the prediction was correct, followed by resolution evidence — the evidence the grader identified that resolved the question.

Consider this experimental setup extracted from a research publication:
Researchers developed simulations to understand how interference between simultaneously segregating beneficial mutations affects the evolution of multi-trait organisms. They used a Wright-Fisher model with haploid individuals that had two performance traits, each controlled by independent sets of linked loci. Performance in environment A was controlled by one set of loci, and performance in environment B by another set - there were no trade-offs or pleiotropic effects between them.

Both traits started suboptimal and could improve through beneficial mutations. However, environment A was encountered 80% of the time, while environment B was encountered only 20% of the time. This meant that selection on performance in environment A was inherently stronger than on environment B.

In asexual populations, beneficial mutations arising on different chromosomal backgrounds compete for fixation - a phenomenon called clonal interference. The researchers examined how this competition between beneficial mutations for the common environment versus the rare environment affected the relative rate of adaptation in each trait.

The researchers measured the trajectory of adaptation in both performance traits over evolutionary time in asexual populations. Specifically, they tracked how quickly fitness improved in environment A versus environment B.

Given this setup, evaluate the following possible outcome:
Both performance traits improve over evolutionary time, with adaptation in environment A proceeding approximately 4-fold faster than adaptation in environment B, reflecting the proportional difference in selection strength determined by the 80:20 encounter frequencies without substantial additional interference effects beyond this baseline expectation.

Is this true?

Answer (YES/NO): NO